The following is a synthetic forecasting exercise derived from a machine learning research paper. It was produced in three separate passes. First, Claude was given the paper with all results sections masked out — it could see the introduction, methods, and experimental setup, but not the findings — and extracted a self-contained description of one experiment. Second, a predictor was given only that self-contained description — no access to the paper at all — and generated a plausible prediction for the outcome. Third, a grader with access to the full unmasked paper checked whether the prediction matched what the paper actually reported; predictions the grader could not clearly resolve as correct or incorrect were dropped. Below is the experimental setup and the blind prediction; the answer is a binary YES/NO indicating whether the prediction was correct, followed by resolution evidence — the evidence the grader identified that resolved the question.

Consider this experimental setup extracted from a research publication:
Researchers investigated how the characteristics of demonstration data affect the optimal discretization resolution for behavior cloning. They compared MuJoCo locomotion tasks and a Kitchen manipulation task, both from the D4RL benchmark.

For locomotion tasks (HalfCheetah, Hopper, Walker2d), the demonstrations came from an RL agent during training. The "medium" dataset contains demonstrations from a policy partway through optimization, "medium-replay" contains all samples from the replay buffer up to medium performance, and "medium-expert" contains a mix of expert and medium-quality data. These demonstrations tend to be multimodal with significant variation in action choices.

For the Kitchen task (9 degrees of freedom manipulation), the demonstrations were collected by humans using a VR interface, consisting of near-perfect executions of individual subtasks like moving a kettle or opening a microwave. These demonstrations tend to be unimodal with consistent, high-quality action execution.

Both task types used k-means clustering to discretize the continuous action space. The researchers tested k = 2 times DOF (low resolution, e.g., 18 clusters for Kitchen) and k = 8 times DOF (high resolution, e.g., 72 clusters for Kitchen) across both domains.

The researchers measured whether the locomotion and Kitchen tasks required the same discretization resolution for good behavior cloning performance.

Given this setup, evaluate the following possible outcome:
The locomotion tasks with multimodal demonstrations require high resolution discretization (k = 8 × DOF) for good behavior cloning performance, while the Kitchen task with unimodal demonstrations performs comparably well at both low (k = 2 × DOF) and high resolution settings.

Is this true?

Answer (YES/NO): NO